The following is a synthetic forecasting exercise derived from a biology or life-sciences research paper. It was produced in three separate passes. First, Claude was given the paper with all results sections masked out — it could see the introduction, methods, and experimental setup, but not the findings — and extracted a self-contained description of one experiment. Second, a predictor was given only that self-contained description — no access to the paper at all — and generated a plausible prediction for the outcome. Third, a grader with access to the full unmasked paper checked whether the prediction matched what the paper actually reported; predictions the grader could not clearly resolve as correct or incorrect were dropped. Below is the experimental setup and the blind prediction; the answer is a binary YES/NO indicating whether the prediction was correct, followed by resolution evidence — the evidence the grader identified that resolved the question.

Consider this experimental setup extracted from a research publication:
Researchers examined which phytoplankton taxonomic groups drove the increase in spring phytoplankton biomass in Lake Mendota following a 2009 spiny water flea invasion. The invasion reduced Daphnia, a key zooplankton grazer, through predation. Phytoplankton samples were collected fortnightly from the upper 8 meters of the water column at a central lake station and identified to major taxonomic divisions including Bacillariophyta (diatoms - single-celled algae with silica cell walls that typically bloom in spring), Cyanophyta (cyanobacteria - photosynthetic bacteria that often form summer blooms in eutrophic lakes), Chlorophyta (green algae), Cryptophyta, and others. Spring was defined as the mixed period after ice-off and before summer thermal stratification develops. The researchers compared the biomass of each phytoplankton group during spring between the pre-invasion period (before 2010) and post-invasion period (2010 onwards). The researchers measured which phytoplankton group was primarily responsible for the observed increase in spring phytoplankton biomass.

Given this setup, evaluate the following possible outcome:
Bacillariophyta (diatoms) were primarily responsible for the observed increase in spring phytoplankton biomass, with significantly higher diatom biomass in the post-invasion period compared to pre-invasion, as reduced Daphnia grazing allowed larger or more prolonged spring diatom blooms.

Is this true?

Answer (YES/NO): NO